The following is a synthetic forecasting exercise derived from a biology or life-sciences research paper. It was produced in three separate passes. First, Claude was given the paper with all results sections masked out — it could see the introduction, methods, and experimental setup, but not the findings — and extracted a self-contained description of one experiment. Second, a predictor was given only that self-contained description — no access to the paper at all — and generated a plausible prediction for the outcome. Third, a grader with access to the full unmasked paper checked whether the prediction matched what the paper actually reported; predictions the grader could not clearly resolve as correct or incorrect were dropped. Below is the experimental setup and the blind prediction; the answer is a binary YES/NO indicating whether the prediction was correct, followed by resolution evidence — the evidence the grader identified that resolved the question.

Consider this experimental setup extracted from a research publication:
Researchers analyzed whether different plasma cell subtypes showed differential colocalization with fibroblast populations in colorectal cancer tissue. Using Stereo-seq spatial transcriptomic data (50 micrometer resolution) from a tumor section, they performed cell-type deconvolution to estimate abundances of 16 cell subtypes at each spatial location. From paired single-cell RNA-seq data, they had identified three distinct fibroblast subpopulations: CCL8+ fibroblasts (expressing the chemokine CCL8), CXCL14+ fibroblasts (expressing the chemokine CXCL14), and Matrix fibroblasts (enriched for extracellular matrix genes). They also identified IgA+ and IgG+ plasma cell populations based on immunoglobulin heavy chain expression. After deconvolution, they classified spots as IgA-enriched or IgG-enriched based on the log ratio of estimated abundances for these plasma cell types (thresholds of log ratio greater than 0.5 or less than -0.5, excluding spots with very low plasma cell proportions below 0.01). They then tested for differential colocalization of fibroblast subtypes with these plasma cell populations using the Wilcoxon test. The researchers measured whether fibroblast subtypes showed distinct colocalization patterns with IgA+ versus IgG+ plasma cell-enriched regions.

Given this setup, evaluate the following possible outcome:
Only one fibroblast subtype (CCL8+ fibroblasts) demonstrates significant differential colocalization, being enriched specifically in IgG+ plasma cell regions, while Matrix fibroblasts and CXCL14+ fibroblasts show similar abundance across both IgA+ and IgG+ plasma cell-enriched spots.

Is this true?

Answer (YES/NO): NO